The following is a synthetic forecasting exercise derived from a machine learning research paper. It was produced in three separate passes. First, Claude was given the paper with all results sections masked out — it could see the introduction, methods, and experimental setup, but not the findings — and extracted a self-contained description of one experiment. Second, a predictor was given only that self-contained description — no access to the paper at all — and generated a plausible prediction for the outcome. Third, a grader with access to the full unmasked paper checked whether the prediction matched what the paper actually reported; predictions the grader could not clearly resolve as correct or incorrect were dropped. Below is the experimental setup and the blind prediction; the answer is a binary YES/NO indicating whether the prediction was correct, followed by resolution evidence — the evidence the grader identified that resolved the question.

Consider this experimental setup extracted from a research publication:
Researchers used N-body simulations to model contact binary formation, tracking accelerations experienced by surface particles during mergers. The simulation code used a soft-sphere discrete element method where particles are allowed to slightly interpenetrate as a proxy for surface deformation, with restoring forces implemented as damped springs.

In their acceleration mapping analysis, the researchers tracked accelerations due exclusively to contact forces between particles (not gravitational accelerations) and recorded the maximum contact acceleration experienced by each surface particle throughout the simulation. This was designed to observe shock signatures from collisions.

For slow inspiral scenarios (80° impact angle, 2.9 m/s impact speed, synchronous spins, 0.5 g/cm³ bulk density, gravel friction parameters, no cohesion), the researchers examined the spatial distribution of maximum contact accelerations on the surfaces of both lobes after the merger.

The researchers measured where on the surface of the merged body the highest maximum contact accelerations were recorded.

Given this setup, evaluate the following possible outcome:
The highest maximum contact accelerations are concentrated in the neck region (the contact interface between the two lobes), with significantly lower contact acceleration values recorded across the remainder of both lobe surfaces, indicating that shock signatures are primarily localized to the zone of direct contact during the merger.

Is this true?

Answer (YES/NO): YES